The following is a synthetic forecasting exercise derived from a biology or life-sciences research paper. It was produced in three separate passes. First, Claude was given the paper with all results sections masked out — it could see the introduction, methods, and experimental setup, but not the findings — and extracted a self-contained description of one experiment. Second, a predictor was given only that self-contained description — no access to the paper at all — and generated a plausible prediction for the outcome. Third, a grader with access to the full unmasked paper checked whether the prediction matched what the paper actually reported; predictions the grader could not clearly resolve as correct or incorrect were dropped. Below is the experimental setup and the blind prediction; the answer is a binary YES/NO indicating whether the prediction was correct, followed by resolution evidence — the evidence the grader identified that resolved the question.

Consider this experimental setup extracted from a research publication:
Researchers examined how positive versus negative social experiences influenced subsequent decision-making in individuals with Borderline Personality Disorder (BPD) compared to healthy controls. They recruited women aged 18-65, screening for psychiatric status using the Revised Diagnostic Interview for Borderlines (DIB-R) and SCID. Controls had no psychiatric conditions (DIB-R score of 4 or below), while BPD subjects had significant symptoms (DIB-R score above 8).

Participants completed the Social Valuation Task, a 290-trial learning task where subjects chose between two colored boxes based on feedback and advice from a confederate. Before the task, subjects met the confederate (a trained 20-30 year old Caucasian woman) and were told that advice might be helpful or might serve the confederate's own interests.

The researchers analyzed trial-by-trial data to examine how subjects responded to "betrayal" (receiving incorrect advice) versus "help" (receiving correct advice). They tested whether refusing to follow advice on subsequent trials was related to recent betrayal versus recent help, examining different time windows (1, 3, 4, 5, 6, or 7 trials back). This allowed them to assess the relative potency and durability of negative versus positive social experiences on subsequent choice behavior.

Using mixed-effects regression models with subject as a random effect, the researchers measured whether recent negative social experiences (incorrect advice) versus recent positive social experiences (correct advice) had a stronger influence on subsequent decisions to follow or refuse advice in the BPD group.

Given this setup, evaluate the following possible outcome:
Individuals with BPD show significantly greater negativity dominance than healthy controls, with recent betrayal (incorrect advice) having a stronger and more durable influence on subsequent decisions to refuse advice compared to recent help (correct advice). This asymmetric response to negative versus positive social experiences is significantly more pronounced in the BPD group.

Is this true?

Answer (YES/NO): NO